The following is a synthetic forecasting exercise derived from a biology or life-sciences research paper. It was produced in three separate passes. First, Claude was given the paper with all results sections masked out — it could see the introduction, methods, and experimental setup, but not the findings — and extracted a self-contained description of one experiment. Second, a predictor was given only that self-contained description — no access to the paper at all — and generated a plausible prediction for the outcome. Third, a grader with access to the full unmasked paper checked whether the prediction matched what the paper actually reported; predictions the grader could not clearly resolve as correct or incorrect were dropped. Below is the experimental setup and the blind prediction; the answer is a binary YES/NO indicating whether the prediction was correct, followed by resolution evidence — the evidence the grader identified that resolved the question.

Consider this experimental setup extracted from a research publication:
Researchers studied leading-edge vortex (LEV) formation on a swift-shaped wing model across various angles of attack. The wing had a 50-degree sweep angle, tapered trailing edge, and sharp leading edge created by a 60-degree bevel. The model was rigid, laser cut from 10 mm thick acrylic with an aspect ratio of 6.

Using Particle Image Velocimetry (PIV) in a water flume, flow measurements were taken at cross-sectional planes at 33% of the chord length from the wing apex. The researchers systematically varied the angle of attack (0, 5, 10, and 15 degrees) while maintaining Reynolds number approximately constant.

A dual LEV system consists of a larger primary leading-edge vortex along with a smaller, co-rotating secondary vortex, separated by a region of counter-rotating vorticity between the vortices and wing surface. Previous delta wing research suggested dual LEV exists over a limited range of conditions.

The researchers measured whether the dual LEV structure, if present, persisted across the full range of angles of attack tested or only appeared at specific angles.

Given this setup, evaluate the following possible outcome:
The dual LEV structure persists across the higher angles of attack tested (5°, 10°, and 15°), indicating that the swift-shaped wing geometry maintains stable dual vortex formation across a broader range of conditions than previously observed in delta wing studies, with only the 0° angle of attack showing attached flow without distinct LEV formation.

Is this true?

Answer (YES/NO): NO